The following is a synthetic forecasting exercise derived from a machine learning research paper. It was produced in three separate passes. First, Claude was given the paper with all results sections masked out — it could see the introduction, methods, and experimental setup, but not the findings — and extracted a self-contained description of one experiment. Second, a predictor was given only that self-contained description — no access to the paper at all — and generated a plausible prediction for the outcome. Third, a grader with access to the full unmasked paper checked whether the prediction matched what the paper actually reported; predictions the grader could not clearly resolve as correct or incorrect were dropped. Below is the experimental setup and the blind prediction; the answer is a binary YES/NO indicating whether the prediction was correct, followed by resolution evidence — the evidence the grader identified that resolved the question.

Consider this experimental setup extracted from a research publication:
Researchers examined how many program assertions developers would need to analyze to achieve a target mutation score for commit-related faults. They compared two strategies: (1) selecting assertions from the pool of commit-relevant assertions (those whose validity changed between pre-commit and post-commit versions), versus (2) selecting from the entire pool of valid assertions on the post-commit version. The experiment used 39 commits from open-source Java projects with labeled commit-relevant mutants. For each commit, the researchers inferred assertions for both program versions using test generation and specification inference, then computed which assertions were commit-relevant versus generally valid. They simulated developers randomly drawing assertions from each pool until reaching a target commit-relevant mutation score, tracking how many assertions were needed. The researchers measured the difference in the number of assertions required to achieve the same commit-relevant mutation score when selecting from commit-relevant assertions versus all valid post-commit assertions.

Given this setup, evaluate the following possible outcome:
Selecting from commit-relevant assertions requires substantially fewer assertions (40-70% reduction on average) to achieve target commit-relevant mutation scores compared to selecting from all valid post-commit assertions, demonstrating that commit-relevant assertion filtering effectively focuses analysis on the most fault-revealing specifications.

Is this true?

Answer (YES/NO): YES